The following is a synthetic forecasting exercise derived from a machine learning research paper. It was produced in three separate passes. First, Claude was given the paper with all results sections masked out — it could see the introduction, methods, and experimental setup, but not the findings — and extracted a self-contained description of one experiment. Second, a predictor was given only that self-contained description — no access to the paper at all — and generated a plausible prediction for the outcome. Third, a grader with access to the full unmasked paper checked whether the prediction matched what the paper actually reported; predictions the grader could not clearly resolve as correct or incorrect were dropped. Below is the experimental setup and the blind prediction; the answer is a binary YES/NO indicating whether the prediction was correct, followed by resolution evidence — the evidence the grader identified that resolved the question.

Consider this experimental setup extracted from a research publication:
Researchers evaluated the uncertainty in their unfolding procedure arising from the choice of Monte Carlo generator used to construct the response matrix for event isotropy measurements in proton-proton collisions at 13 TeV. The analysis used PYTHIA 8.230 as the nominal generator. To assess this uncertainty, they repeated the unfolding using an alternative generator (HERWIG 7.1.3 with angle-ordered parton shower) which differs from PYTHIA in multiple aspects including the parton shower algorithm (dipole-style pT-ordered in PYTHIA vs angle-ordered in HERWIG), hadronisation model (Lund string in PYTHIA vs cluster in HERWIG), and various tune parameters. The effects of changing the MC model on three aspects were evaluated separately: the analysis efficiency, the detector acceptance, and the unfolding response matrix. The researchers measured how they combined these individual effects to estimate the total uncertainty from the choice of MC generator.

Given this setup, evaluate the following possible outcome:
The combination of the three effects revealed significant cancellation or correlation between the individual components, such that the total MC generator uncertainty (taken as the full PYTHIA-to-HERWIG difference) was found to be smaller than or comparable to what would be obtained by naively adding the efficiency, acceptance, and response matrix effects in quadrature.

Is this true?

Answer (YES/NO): NO